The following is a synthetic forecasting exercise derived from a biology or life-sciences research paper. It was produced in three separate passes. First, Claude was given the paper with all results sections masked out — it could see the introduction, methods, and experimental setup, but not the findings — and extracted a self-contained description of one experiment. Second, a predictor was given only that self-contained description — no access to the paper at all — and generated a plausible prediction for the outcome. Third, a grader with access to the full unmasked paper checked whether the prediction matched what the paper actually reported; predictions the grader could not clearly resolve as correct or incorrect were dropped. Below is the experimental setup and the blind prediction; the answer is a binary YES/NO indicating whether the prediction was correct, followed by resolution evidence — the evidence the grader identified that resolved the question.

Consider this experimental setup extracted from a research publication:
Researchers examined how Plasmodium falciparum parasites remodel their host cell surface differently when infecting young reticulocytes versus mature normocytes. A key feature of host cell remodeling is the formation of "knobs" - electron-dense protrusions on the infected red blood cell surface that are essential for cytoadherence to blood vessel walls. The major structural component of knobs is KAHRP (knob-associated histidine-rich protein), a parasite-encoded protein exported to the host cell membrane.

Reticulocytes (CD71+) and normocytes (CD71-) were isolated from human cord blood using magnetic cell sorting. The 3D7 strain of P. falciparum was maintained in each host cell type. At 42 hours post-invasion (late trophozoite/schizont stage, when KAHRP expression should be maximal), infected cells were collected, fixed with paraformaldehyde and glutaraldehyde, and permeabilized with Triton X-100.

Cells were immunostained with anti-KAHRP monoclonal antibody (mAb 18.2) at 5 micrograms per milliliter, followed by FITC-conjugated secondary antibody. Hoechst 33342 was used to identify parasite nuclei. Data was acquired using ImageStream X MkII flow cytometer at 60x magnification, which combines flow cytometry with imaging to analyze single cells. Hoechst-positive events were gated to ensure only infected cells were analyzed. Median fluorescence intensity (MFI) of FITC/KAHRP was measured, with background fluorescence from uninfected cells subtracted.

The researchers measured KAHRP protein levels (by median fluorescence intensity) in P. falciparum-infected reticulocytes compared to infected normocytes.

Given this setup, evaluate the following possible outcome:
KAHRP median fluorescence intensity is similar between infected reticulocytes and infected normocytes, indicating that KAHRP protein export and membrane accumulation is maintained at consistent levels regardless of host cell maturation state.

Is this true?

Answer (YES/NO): NO